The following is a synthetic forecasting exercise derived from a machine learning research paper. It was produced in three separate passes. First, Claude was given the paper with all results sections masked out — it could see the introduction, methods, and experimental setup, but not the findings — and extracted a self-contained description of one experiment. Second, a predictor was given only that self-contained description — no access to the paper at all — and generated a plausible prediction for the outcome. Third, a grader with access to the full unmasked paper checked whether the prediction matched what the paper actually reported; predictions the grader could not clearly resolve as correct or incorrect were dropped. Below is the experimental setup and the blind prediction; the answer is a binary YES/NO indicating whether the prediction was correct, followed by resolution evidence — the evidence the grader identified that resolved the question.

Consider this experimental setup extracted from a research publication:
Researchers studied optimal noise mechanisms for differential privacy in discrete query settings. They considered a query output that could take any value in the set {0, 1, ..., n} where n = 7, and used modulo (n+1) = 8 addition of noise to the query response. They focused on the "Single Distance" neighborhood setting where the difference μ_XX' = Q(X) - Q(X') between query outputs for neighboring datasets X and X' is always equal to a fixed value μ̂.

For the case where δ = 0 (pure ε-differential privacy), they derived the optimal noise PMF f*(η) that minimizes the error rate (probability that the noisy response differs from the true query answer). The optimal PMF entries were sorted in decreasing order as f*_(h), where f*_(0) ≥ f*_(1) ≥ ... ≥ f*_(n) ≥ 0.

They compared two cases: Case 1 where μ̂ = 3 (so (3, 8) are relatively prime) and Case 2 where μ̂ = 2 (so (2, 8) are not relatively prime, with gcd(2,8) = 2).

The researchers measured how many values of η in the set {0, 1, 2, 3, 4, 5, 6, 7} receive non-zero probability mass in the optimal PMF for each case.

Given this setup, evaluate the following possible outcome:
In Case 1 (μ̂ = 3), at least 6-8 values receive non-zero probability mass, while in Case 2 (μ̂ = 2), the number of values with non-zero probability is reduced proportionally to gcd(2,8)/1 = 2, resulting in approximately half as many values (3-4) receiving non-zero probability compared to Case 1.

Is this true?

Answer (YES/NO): YES